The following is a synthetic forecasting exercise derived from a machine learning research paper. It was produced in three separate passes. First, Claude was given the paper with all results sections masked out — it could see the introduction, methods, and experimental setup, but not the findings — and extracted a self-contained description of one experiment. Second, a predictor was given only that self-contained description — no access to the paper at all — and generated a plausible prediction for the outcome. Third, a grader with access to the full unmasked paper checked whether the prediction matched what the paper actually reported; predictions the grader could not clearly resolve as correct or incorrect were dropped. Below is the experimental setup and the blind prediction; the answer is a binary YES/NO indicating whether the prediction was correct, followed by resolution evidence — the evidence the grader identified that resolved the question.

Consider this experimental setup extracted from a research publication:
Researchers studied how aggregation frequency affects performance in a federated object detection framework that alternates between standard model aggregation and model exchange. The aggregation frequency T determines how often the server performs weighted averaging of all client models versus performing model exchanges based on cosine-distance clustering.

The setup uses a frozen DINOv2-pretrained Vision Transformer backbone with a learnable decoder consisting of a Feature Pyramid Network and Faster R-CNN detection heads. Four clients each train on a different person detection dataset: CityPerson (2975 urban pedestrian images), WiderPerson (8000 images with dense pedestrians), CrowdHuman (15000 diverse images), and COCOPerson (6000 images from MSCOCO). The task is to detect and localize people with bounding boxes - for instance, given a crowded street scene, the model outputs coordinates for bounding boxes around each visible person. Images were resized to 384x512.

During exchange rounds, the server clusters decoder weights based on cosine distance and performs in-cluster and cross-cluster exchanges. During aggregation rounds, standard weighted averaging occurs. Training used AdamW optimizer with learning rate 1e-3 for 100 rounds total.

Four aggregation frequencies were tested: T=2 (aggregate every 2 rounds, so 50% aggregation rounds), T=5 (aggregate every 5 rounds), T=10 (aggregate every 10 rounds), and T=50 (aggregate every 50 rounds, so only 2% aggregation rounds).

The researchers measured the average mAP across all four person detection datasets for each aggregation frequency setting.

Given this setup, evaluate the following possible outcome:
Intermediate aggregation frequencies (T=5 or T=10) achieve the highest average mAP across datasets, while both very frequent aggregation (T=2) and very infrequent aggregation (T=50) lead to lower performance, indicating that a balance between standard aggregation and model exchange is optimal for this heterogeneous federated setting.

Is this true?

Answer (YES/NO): NO